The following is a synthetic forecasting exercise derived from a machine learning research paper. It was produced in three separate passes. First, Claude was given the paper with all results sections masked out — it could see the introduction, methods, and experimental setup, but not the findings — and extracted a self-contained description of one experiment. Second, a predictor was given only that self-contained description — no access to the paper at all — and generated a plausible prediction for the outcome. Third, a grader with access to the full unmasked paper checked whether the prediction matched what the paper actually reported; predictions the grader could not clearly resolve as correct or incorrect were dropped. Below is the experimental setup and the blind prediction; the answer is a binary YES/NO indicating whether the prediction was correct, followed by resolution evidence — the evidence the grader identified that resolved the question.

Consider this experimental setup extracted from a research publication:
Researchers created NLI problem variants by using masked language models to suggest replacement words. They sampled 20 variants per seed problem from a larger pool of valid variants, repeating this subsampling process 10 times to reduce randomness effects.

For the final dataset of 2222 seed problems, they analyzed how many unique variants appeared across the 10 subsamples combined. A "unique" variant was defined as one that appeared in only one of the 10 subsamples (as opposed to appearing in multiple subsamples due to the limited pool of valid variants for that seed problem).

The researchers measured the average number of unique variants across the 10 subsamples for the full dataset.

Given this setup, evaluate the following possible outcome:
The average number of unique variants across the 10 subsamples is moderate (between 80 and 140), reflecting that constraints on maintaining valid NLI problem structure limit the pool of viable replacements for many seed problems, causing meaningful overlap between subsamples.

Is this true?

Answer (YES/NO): NO